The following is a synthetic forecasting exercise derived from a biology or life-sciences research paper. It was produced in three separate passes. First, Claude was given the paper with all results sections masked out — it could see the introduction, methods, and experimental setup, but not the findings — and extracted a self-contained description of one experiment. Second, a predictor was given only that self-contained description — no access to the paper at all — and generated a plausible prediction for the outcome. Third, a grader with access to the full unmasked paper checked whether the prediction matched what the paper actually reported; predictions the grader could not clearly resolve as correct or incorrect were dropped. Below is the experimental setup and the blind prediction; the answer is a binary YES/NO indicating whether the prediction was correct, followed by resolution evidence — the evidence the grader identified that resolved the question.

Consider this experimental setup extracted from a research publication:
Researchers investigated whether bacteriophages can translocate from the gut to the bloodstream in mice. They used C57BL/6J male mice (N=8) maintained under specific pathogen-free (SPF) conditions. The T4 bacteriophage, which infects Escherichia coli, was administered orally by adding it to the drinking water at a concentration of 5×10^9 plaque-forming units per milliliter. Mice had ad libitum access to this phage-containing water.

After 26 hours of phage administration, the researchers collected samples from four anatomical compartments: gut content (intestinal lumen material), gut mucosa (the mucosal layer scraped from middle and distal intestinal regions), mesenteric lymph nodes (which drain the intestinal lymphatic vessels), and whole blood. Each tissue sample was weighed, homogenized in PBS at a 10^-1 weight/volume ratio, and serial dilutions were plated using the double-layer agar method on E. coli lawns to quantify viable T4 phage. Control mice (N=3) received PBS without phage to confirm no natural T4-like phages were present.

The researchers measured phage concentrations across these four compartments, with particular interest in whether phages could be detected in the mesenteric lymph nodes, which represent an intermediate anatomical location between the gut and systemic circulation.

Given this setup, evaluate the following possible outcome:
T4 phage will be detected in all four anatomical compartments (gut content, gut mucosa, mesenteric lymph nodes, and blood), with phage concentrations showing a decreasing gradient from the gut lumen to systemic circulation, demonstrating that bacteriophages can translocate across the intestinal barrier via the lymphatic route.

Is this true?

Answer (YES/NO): YES